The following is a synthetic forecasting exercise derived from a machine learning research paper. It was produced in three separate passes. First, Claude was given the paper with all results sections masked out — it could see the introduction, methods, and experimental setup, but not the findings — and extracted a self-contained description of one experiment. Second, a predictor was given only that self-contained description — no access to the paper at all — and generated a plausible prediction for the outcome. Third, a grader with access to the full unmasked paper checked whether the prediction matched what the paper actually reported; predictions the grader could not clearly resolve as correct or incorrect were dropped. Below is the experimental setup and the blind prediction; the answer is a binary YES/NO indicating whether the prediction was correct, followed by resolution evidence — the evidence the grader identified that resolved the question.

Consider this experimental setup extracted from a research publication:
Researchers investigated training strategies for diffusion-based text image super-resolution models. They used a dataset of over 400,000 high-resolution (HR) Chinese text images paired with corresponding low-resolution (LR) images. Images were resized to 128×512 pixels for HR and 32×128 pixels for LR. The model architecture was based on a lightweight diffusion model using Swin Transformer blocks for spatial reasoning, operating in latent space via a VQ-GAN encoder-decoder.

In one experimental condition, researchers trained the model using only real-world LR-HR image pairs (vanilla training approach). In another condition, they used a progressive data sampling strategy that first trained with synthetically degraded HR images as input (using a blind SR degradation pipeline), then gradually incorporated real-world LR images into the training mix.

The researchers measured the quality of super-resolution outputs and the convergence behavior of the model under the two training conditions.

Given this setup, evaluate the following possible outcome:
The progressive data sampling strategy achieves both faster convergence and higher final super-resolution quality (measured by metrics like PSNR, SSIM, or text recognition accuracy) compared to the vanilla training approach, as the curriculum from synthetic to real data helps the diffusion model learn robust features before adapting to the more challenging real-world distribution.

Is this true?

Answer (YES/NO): YES